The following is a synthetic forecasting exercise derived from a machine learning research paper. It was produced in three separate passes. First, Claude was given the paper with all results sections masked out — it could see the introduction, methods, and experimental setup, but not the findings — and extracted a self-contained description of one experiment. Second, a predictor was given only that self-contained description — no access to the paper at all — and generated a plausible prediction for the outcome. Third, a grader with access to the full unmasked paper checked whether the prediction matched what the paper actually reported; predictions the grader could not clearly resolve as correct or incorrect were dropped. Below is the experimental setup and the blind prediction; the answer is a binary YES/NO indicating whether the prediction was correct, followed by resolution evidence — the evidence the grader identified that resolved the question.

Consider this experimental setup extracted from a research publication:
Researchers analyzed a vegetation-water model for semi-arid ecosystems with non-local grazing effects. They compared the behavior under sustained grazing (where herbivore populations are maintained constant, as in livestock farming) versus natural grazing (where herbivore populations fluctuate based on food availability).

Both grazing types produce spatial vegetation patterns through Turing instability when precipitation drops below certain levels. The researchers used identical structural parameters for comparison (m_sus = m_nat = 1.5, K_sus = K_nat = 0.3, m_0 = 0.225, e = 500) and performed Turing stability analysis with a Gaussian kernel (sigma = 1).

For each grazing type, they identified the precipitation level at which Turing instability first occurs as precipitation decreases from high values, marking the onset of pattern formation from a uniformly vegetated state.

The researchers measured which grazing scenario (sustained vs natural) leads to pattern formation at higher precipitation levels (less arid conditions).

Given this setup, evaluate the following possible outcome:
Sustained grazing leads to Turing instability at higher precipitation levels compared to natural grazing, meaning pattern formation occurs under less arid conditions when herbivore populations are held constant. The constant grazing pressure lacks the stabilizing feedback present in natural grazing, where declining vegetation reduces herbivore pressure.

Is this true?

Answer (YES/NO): NO